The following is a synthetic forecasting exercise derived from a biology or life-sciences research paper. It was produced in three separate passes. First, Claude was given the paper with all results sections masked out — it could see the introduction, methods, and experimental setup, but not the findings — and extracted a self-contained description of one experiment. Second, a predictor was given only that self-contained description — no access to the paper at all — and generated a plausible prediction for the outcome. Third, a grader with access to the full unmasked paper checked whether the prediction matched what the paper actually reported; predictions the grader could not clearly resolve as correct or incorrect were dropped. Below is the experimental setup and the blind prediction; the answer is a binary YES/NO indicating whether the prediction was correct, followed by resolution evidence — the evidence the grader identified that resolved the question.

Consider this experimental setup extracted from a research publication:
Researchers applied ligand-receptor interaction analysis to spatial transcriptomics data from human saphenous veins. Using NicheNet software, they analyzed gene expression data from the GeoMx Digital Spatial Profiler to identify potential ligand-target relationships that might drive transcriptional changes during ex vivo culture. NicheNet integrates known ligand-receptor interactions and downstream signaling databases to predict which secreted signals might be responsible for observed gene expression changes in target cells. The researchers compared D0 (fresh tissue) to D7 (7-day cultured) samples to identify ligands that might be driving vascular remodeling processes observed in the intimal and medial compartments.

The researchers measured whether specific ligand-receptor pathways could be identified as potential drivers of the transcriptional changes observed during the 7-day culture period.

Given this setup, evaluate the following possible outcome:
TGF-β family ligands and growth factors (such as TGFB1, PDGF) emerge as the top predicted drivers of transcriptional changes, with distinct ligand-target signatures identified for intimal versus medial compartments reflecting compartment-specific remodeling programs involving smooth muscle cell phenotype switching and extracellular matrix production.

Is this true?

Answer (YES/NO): NO